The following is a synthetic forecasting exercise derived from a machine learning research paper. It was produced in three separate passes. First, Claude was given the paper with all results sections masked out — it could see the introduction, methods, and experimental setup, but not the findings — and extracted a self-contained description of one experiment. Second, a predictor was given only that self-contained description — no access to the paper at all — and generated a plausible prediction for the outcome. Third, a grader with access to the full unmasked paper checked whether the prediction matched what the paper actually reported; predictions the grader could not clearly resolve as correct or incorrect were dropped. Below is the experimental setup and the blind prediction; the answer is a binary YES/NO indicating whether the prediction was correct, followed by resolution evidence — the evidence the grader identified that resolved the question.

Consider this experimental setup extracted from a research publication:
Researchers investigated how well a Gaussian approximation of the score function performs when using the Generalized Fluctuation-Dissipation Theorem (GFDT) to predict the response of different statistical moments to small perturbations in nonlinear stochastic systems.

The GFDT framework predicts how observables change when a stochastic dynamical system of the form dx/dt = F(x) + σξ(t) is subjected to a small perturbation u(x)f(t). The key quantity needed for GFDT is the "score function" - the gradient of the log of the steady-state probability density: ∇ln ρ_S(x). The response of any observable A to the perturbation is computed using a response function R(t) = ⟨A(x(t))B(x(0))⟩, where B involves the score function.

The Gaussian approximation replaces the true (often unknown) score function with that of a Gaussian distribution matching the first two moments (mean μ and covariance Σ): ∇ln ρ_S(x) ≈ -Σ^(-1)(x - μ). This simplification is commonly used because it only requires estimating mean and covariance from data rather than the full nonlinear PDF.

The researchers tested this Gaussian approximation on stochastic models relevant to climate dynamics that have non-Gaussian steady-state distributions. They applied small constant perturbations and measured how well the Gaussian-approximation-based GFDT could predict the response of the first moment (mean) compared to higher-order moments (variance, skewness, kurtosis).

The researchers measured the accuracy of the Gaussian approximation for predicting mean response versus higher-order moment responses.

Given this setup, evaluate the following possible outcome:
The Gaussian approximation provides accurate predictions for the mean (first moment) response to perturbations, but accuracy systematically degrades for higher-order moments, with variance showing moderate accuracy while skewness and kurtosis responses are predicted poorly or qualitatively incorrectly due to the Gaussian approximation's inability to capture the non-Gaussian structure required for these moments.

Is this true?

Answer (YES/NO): NO